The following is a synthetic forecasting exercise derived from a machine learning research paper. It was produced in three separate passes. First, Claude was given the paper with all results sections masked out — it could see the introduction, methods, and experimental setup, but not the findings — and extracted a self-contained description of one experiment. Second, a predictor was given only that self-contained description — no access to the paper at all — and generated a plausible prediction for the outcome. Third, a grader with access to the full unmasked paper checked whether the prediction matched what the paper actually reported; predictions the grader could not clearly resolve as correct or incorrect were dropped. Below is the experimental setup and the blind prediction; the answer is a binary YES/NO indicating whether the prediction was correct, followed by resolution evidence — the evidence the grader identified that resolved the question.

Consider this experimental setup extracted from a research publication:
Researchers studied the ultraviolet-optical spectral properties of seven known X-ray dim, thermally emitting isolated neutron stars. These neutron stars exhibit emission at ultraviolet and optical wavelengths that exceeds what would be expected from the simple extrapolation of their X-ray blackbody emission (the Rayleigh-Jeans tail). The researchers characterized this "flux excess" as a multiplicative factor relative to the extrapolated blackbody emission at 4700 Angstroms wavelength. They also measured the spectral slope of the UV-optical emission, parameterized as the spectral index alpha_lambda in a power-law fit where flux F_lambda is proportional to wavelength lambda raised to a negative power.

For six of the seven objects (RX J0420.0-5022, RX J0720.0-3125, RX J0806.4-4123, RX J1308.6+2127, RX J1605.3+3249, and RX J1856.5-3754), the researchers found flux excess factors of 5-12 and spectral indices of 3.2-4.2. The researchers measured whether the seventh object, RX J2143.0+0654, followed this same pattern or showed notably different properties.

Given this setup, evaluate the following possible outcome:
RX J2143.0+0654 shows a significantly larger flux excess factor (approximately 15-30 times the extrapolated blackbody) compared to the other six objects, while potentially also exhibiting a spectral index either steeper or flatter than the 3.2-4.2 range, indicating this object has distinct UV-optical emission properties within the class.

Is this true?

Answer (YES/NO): NO